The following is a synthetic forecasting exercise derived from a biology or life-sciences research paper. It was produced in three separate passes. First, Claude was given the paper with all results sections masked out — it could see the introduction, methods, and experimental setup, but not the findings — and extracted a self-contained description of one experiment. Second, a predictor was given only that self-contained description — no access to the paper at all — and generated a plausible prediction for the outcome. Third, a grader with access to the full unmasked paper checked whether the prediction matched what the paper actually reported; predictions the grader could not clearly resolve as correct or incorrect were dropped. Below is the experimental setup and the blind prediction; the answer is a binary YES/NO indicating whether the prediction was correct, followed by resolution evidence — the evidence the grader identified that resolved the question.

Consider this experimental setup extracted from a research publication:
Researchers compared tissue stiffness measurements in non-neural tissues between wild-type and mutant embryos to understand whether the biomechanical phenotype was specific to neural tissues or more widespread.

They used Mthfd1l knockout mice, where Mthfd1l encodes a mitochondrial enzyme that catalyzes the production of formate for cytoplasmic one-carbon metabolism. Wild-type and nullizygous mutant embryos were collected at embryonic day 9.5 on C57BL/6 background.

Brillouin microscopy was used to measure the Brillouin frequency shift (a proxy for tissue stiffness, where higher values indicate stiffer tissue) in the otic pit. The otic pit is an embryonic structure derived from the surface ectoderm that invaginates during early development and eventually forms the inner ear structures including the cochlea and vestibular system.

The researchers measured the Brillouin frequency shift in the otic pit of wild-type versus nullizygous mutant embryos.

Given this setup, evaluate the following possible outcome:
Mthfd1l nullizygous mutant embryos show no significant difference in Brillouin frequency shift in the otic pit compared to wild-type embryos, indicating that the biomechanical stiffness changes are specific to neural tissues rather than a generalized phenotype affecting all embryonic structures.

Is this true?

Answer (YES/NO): NO